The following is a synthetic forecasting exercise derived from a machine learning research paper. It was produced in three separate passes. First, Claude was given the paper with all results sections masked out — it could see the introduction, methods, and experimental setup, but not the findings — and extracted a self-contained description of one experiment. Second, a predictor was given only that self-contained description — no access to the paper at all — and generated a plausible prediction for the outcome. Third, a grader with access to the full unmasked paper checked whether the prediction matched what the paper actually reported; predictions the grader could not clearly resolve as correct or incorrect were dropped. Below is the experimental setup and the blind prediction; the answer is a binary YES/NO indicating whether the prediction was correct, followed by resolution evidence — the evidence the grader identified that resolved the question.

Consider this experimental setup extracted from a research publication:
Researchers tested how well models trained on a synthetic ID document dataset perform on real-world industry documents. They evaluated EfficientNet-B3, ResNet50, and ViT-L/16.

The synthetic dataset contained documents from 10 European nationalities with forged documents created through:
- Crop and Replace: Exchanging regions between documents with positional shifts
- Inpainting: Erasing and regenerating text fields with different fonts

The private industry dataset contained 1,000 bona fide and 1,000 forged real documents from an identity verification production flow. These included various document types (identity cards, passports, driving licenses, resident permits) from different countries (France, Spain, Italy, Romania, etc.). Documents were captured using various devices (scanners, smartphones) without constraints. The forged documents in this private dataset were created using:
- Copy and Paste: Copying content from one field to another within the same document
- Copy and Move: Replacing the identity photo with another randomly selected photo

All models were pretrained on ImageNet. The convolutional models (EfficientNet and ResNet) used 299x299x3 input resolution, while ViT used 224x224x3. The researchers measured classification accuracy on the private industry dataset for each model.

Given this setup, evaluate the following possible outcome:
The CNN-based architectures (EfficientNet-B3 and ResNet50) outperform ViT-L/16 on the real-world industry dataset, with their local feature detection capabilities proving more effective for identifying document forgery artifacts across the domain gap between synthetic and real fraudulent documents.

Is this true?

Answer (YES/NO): YES